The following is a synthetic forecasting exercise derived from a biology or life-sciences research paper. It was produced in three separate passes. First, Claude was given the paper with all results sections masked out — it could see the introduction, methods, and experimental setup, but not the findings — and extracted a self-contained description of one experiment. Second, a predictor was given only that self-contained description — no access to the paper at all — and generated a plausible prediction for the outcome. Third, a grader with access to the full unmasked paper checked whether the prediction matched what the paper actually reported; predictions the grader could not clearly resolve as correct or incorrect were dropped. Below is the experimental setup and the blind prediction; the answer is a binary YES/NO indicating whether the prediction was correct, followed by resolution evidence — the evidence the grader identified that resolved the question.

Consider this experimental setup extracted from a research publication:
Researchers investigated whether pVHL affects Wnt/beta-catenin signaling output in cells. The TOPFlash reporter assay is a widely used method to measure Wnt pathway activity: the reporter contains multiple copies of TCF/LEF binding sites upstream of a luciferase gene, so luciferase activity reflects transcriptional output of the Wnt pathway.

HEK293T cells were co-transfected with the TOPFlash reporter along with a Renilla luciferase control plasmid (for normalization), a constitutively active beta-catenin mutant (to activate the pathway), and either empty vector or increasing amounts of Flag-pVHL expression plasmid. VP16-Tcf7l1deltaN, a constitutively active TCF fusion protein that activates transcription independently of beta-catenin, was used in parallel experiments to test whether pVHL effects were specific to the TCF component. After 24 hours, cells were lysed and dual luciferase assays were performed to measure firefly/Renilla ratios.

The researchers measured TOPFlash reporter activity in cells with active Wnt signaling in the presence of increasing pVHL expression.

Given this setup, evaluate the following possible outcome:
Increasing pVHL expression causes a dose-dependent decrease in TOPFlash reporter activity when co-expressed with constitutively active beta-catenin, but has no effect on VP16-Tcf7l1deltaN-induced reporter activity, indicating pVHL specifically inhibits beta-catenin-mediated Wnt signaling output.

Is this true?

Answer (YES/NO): NO